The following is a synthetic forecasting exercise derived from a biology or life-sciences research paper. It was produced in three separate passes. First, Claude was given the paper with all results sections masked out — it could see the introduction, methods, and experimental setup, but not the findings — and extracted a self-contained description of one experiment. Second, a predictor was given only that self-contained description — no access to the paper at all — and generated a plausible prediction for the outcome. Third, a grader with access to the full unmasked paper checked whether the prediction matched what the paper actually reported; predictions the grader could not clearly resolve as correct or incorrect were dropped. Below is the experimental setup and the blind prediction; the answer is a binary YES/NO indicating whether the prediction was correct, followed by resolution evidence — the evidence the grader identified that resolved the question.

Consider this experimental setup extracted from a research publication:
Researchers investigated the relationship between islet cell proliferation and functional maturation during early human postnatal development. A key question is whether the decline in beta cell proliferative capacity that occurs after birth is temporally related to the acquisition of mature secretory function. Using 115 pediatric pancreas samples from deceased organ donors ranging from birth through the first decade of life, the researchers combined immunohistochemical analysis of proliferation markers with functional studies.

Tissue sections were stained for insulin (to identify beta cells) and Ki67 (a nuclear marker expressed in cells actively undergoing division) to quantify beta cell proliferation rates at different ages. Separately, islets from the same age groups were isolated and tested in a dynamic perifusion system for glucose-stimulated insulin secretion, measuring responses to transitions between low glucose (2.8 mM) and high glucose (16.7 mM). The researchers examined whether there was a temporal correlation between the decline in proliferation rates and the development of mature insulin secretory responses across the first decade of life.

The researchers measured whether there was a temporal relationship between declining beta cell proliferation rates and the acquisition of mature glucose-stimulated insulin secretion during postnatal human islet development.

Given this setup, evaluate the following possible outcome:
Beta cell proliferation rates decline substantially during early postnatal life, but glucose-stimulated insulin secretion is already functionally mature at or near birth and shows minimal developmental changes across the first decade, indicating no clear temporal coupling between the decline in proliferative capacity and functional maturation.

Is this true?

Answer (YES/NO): NO